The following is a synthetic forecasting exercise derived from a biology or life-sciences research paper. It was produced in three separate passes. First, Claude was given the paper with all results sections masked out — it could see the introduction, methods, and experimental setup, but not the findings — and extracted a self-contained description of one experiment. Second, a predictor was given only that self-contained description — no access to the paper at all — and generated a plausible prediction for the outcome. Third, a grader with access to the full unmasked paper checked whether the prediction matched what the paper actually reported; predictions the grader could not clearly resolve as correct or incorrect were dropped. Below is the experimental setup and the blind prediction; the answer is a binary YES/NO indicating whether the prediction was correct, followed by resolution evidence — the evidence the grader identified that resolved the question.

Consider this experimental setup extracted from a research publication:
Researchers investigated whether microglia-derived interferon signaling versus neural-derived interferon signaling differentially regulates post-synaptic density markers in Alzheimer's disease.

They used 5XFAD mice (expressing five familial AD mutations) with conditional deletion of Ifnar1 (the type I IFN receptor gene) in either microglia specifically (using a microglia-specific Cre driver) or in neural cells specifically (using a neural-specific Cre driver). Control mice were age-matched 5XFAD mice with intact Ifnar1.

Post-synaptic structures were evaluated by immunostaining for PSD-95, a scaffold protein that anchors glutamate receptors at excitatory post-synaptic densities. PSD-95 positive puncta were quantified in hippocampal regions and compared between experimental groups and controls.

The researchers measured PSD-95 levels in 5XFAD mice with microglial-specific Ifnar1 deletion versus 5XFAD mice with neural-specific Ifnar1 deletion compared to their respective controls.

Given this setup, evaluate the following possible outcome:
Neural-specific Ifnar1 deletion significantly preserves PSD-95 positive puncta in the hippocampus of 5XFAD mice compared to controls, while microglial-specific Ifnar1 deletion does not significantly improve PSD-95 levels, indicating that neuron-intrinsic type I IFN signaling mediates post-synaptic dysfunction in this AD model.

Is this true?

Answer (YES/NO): NO